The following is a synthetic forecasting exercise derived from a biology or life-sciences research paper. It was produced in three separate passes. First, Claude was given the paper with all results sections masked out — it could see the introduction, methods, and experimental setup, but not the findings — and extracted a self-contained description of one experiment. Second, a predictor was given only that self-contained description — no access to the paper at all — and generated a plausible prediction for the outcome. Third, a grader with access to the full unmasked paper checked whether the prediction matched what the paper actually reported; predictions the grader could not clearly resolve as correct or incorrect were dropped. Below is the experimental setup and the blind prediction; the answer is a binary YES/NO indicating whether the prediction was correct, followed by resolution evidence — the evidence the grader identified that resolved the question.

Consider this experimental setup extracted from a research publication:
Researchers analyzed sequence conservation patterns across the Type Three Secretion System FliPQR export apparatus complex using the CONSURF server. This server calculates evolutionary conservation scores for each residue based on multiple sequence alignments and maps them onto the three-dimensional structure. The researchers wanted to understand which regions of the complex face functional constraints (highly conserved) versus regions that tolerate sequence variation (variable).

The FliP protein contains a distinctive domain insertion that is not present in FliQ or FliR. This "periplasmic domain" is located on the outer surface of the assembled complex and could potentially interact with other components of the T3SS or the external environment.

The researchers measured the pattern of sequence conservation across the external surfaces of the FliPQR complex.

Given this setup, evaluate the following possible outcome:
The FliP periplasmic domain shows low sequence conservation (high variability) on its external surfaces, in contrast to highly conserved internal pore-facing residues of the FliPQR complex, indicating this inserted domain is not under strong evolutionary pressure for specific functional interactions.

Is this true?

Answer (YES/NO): YES